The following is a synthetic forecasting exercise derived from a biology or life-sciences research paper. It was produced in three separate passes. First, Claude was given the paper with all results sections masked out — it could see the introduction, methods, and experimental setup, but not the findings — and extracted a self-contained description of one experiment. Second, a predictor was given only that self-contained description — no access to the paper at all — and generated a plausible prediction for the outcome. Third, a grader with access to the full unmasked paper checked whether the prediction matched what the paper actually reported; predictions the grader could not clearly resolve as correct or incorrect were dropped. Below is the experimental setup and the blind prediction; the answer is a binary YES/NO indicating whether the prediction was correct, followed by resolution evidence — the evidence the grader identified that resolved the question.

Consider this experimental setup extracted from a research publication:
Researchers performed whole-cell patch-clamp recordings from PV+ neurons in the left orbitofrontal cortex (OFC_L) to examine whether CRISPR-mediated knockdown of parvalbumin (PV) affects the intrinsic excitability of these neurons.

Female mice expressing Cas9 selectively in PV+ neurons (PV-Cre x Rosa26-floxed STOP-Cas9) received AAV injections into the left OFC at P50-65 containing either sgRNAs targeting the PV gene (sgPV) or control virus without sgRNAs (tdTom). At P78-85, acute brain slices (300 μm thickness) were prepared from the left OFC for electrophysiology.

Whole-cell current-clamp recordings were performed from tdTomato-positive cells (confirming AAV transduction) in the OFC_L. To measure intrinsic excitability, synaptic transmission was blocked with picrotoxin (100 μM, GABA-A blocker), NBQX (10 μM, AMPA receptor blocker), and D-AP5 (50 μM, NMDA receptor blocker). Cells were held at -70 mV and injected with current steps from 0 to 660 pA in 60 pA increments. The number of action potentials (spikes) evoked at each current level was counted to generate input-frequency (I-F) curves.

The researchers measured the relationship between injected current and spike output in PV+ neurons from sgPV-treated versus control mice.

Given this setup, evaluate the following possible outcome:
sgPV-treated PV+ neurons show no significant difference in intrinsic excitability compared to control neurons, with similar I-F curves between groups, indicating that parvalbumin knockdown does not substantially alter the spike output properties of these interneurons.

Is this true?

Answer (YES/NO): NO